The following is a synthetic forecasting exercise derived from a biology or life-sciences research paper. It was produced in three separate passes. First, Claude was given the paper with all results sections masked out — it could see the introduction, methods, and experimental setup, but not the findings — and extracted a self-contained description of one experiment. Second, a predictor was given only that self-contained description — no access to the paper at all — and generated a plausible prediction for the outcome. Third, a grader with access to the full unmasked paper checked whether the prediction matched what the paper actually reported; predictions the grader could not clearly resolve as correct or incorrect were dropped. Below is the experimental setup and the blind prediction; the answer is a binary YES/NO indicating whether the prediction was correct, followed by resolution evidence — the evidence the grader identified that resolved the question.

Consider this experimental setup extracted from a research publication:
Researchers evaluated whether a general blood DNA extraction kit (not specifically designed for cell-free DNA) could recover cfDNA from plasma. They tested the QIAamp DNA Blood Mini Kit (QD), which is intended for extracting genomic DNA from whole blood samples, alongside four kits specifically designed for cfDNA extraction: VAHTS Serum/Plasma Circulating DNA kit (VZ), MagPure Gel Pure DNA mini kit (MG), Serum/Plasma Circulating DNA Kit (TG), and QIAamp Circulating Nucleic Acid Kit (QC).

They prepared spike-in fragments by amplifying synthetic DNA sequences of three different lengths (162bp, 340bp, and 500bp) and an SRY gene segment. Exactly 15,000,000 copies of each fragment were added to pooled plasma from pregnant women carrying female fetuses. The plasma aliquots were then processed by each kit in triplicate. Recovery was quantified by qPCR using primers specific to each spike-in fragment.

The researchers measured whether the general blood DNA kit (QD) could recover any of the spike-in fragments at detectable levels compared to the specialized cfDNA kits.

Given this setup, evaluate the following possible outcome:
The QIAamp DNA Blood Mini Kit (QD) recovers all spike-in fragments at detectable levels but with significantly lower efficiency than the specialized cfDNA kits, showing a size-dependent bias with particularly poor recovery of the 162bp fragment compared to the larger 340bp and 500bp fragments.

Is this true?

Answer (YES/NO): NO